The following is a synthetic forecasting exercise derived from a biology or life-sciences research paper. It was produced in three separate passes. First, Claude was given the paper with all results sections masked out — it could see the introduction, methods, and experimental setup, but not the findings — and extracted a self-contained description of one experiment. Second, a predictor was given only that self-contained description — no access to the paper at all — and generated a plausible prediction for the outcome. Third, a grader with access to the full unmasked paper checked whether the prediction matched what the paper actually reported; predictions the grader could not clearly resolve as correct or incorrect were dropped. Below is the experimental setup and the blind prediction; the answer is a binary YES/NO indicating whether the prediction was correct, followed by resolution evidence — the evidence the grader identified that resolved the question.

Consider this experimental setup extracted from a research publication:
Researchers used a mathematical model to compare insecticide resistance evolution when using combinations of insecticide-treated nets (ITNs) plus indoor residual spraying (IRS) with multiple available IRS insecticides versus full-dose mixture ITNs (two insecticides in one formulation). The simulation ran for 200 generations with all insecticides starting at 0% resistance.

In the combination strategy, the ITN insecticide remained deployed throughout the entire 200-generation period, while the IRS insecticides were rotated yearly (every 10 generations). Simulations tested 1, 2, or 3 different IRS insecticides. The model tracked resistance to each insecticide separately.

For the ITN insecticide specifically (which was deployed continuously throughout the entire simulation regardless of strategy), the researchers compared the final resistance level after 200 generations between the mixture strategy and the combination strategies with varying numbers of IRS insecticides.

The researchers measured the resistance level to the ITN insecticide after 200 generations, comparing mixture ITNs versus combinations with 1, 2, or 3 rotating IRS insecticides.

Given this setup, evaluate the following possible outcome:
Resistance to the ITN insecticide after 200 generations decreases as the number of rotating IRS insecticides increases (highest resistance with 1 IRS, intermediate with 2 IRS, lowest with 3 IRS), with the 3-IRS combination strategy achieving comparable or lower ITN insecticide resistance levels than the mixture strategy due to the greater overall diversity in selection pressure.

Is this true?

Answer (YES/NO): NO